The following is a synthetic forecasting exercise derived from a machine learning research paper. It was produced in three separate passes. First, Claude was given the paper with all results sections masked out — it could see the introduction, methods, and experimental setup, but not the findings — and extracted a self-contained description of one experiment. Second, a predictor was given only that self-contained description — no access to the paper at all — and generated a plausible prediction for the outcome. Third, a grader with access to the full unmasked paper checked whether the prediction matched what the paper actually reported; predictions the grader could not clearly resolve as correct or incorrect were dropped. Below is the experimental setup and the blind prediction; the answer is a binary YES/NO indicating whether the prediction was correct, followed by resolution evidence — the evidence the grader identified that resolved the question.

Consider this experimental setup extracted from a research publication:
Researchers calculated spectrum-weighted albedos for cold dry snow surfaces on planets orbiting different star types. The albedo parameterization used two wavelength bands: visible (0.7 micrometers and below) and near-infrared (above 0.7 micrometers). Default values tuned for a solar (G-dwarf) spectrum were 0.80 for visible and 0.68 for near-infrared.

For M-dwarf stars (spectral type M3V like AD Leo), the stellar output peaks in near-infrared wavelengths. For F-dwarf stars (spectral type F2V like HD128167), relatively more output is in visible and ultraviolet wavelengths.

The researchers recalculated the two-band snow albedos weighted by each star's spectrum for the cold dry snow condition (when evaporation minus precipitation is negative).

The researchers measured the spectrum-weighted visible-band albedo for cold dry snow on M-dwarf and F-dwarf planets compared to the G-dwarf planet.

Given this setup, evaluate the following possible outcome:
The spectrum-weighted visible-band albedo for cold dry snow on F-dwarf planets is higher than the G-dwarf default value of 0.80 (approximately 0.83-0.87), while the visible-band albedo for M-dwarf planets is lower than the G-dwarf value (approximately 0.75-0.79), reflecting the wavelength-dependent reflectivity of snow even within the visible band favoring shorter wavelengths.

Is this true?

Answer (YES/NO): NO